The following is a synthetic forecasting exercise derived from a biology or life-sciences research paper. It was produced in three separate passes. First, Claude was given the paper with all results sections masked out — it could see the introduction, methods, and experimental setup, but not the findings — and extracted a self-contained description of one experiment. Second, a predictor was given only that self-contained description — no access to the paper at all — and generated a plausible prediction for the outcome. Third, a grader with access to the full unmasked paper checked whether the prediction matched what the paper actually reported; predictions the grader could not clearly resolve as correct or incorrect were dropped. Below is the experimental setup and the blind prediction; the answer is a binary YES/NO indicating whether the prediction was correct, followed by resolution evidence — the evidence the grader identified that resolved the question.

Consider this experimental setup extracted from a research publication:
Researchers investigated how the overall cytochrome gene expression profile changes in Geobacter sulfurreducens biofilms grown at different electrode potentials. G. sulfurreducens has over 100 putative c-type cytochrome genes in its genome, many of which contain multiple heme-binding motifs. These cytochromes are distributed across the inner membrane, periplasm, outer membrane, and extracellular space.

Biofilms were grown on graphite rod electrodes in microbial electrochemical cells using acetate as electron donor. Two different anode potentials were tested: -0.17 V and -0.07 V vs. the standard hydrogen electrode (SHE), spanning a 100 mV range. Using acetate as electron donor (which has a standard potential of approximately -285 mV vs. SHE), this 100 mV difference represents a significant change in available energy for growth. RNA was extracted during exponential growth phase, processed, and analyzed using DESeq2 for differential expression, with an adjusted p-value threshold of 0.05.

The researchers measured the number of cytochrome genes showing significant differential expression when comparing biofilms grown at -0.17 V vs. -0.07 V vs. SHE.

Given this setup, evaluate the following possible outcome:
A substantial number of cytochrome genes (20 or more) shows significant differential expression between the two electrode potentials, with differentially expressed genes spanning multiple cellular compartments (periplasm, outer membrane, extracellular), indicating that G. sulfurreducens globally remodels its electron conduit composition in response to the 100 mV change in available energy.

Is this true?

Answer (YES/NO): NO